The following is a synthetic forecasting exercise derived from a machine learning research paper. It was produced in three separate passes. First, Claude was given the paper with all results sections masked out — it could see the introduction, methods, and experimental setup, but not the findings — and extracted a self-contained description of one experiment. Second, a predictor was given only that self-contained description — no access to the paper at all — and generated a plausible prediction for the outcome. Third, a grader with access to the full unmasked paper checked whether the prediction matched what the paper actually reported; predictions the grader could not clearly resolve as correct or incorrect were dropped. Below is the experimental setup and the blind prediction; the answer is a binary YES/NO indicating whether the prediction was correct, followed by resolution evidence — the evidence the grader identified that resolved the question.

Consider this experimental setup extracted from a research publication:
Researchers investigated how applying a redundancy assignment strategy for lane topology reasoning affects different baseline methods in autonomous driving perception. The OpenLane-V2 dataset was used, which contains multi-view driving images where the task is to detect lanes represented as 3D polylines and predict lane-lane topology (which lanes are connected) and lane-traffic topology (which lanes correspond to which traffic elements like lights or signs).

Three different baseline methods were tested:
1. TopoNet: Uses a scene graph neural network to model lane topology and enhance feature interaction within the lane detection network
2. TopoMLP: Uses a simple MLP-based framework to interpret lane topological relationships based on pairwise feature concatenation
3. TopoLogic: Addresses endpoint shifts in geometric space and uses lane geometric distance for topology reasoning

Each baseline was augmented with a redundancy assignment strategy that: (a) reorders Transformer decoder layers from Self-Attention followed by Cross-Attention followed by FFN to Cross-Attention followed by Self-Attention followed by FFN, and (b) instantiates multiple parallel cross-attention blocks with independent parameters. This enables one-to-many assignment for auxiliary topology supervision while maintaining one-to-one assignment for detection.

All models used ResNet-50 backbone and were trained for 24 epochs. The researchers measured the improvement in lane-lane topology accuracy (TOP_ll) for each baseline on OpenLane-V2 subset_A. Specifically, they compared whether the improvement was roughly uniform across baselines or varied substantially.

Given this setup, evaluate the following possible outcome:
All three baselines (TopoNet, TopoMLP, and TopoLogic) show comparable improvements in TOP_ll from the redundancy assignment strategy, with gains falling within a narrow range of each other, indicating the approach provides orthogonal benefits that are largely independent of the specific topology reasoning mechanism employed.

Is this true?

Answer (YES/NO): NO